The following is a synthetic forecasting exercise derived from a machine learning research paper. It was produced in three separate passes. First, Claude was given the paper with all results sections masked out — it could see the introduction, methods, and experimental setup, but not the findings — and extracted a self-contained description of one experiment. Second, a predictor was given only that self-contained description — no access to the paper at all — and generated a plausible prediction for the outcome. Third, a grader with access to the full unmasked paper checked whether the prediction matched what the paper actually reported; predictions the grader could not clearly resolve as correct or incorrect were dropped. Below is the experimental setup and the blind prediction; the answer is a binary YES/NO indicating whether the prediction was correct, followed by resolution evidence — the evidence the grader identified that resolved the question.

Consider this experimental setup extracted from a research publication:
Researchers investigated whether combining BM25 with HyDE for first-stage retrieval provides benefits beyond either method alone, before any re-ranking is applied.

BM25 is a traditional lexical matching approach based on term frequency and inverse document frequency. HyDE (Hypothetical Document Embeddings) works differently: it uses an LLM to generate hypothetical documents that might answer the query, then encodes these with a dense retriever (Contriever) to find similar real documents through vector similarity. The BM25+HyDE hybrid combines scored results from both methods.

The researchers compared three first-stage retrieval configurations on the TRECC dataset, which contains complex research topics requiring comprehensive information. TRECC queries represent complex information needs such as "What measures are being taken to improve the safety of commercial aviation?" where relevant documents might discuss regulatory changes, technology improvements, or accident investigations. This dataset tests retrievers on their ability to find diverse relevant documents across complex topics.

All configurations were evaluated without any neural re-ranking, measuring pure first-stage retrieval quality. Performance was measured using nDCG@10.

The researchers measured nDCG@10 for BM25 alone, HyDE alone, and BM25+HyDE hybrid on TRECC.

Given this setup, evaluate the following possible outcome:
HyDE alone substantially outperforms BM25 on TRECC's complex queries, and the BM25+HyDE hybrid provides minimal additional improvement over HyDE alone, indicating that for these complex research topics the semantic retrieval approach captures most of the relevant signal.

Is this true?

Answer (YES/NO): NO